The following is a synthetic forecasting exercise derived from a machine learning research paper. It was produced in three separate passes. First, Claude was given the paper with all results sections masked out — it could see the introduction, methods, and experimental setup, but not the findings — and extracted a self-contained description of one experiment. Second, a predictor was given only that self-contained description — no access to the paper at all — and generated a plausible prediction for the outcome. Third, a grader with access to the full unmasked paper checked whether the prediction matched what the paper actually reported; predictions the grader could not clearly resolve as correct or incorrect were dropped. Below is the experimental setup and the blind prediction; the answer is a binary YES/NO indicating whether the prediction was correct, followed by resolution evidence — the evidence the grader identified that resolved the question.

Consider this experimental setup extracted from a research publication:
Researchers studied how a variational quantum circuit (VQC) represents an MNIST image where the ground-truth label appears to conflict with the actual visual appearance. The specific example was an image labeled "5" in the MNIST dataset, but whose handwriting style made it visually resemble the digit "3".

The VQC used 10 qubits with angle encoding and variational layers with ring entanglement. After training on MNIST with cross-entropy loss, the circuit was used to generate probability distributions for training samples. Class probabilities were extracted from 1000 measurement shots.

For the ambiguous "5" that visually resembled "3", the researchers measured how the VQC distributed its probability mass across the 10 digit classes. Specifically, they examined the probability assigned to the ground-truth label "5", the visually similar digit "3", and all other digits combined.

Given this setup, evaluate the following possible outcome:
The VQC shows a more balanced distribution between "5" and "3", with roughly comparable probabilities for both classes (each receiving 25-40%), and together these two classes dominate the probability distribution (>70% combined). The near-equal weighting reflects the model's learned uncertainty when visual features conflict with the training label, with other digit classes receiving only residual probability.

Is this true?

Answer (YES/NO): NO